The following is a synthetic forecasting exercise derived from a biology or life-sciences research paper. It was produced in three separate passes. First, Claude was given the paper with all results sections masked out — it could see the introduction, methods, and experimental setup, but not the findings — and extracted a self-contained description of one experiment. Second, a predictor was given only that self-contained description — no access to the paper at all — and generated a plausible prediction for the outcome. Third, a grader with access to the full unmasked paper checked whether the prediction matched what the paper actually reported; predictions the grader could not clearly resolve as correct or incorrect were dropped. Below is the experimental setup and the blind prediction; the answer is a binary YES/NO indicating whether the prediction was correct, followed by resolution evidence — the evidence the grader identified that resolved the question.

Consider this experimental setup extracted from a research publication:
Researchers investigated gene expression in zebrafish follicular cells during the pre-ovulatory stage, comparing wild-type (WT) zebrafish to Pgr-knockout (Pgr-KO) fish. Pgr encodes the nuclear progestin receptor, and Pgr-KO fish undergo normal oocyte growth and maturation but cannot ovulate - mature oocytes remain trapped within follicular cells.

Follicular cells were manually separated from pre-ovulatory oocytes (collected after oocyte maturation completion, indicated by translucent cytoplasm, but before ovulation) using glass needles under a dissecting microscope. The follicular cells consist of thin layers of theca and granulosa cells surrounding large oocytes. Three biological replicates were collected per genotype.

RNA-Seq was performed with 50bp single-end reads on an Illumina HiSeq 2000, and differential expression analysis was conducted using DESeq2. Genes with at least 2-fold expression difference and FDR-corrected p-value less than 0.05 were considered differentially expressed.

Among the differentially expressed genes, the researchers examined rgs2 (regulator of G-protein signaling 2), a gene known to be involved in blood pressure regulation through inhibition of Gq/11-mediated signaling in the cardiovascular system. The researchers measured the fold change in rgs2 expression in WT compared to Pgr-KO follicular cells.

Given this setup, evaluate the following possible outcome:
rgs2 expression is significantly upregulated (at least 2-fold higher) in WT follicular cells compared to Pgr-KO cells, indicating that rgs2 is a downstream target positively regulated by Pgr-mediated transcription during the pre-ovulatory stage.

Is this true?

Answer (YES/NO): YES